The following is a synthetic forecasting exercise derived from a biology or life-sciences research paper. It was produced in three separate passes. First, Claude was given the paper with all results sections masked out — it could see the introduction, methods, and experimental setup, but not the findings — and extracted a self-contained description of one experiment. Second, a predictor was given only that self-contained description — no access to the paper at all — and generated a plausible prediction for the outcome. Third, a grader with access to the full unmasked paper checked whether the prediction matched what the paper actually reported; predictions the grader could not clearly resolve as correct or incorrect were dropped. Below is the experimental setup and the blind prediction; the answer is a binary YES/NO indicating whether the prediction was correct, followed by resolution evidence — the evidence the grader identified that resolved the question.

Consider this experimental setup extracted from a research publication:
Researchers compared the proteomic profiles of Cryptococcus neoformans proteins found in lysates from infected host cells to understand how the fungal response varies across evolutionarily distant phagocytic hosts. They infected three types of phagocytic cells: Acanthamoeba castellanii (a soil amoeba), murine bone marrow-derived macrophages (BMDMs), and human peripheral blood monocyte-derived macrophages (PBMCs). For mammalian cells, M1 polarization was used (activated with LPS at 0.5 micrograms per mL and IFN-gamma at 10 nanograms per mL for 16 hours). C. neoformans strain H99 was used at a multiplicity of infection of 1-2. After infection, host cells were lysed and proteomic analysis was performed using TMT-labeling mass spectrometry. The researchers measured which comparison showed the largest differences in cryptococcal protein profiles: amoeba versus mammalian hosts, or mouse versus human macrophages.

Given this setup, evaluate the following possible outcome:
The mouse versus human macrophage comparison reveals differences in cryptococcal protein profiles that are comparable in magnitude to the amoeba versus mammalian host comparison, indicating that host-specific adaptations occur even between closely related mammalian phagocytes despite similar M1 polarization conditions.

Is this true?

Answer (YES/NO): NO